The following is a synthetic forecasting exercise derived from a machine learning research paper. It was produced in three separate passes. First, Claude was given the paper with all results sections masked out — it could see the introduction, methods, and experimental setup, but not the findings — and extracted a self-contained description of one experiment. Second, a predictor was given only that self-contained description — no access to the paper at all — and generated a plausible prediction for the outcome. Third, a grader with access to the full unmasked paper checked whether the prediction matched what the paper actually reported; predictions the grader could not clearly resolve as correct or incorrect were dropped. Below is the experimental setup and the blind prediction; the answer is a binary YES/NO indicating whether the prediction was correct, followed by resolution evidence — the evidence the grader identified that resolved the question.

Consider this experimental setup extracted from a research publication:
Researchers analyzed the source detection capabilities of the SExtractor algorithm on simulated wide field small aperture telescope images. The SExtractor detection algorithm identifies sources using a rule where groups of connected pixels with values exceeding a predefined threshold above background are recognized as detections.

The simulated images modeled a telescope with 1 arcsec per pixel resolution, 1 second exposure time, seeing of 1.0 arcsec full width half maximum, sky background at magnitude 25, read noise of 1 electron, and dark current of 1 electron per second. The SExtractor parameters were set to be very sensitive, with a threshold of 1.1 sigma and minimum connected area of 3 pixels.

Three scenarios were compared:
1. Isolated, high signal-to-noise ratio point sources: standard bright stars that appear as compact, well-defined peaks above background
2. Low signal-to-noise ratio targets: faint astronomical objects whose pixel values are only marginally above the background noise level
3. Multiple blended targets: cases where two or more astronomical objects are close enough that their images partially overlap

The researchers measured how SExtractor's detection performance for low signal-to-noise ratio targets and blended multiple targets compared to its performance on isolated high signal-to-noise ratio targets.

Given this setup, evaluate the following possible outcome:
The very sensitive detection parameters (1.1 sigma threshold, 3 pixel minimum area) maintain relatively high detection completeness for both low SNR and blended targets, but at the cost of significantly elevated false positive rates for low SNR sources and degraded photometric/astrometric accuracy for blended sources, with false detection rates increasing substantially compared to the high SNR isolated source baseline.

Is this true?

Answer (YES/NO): NO